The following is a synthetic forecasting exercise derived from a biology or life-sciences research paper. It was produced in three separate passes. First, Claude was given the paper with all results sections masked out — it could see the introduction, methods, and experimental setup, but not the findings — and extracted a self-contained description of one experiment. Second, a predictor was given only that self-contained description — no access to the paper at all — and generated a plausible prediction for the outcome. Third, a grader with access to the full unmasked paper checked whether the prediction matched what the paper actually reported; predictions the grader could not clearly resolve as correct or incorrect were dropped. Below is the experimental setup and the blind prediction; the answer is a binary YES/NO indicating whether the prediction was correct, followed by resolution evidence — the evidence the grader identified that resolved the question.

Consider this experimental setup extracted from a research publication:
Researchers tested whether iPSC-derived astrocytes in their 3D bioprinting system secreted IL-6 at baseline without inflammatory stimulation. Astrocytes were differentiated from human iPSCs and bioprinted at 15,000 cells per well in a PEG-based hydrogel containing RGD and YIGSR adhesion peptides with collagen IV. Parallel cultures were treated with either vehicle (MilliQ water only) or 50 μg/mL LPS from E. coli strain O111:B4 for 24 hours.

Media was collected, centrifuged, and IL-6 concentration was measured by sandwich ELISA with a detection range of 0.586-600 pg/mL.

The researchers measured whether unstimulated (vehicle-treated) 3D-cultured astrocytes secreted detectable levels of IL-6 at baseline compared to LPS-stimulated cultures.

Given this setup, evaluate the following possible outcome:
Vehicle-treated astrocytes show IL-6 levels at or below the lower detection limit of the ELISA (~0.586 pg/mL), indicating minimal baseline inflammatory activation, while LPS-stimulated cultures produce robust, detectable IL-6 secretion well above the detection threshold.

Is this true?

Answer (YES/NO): NO